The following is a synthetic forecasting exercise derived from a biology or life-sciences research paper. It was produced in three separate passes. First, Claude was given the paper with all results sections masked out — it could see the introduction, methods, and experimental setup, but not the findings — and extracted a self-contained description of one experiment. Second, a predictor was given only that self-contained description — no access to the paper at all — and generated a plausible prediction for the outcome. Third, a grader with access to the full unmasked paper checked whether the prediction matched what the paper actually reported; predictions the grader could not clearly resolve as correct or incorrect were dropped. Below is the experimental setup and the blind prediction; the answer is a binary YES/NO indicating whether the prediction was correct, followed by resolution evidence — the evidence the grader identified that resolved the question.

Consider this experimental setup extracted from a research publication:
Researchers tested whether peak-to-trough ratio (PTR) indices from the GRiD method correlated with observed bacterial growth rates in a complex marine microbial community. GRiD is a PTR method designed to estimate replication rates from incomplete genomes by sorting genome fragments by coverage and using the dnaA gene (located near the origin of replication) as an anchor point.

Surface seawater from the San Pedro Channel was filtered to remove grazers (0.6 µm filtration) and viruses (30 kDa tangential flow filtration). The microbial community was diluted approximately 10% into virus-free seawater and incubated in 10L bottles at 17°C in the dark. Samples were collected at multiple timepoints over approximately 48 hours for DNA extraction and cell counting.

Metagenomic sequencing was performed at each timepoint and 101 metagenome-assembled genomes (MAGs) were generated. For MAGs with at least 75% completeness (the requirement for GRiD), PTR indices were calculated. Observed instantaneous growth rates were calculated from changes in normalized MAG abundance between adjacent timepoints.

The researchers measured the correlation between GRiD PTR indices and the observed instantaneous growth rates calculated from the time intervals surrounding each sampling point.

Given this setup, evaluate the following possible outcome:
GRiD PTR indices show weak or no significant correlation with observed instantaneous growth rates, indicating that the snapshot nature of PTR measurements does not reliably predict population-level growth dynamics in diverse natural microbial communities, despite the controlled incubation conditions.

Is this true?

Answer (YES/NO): YES